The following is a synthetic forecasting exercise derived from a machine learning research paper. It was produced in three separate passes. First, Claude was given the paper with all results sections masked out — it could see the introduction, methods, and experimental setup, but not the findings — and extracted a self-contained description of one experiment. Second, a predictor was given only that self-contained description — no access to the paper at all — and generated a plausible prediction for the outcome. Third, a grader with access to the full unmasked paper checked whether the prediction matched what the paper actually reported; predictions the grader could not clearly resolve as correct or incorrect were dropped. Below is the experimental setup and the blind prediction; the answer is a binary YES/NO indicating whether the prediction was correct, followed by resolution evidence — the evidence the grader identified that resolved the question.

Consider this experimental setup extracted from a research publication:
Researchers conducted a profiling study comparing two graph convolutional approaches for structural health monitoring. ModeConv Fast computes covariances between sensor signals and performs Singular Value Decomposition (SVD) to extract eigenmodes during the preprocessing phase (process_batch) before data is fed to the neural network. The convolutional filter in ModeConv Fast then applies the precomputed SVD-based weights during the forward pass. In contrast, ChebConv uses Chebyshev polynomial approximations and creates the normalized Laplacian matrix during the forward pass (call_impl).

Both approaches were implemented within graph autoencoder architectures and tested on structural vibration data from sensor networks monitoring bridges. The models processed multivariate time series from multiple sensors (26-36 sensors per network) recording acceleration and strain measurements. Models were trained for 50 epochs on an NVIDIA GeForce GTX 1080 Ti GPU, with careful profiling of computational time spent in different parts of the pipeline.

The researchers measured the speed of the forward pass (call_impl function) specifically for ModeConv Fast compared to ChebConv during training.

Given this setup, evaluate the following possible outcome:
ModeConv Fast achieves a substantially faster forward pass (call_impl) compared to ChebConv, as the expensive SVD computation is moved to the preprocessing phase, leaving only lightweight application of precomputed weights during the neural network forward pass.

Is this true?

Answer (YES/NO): YES